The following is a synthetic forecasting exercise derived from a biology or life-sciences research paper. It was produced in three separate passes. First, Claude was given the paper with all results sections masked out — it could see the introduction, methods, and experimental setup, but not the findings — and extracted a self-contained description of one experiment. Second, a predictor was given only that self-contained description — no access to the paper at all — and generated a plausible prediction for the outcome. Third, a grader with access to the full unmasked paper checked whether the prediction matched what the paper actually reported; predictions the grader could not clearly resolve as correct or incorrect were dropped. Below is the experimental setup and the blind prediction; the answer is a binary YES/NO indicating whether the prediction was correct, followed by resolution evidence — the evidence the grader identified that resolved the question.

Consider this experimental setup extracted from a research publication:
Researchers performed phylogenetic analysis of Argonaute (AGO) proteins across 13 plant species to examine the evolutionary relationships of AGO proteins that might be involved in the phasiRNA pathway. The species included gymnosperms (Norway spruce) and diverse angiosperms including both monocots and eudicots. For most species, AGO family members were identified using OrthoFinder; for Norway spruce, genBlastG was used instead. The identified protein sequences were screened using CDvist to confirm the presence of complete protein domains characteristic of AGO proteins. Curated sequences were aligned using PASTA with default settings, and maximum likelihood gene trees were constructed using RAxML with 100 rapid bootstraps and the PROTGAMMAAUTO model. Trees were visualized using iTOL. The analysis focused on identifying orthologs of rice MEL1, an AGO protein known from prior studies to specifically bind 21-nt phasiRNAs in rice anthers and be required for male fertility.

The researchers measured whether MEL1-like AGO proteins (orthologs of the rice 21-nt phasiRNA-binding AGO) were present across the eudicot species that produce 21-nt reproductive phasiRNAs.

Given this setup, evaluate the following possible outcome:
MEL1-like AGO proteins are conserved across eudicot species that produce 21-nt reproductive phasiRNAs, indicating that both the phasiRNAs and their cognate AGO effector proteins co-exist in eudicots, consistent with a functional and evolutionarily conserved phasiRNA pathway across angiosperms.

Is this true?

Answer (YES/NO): YES